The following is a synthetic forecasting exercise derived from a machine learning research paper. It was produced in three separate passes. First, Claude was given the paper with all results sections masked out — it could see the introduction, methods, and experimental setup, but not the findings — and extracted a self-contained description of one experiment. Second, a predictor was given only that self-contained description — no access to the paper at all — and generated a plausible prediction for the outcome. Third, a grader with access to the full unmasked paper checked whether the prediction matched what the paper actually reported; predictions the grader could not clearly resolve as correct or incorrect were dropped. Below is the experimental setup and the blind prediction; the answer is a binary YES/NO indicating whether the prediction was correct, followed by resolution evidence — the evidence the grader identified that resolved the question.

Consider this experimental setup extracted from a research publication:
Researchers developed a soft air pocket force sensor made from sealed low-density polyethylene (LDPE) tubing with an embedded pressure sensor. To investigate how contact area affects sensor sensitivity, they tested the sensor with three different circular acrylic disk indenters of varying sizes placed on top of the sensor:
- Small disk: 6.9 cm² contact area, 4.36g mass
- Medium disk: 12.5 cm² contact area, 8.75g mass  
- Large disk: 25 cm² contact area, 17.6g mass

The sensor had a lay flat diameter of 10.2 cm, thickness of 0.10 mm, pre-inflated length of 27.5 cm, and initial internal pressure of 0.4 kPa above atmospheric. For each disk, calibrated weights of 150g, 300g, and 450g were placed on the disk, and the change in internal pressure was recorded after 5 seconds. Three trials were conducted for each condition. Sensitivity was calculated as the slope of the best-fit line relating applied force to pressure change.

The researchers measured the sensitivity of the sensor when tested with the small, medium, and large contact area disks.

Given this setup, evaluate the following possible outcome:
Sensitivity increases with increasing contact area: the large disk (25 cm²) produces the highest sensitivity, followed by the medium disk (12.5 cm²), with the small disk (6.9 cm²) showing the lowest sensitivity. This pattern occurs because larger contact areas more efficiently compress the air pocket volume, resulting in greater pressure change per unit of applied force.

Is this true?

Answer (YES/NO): NO